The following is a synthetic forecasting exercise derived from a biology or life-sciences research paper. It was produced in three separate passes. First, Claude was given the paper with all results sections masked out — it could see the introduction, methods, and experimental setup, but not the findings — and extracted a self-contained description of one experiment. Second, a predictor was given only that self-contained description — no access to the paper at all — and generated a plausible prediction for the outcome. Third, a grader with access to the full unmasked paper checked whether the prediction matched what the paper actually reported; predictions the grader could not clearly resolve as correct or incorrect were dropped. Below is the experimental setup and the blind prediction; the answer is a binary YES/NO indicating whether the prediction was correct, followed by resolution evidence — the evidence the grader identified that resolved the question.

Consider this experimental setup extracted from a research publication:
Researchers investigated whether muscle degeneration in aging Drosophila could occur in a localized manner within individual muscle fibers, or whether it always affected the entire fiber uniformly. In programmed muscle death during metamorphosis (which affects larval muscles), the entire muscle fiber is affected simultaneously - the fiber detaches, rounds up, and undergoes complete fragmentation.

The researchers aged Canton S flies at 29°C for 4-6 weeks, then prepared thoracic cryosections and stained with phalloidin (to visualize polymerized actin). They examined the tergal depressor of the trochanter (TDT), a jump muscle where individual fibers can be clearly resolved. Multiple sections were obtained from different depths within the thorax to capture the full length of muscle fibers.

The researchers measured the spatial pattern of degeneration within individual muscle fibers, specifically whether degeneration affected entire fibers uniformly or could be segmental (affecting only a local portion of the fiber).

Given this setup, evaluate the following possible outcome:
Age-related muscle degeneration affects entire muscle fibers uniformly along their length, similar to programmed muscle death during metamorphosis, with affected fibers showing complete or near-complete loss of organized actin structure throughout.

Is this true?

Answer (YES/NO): NO